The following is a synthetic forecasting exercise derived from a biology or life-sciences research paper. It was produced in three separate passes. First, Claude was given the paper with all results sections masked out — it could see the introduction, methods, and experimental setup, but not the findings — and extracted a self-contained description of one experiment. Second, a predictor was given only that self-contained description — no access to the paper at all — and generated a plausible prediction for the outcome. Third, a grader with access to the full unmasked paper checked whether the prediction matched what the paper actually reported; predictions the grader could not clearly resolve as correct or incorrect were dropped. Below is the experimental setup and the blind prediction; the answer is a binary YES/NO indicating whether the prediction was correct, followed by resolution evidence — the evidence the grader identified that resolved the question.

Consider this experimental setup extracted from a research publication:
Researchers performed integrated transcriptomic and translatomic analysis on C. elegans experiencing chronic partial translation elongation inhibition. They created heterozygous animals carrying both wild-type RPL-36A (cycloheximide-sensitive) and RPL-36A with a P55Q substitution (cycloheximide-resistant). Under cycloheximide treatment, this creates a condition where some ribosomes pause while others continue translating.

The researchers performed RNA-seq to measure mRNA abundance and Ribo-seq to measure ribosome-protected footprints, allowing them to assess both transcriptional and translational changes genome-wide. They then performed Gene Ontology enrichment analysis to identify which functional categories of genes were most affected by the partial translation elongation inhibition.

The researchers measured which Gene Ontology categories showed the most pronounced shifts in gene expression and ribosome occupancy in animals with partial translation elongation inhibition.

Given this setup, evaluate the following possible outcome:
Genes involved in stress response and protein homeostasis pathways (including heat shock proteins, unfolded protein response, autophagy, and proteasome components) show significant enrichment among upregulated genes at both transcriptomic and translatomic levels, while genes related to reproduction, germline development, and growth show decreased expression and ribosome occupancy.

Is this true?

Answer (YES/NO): NO